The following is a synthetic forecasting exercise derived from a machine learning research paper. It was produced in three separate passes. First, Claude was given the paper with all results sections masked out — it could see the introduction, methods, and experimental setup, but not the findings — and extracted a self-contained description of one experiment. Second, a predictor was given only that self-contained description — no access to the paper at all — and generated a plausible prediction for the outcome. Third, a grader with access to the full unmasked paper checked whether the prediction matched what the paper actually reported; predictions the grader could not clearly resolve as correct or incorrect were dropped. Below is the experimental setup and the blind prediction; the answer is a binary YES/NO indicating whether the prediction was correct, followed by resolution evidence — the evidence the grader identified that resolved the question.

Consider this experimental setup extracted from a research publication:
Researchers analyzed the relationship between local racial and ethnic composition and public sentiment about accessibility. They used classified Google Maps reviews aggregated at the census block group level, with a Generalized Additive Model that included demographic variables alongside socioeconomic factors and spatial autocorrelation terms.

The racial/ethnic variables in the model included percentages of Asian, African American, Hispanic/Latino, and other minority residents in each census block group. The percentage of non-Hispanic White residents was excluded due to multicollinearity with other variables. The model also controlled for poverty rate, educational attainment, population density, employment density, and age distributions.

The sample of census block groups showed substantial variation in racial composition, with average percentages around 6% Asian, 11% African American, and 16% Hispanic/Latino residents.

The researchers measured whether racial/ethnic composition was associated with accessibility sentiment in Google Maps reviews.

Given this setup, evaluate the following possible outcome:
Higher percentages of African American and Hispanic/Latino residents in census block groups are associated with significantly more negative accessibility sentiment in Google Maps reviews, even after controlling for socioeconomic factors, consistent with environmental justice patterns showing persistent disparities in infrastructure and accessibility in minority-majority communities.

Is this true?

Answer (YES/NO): YES